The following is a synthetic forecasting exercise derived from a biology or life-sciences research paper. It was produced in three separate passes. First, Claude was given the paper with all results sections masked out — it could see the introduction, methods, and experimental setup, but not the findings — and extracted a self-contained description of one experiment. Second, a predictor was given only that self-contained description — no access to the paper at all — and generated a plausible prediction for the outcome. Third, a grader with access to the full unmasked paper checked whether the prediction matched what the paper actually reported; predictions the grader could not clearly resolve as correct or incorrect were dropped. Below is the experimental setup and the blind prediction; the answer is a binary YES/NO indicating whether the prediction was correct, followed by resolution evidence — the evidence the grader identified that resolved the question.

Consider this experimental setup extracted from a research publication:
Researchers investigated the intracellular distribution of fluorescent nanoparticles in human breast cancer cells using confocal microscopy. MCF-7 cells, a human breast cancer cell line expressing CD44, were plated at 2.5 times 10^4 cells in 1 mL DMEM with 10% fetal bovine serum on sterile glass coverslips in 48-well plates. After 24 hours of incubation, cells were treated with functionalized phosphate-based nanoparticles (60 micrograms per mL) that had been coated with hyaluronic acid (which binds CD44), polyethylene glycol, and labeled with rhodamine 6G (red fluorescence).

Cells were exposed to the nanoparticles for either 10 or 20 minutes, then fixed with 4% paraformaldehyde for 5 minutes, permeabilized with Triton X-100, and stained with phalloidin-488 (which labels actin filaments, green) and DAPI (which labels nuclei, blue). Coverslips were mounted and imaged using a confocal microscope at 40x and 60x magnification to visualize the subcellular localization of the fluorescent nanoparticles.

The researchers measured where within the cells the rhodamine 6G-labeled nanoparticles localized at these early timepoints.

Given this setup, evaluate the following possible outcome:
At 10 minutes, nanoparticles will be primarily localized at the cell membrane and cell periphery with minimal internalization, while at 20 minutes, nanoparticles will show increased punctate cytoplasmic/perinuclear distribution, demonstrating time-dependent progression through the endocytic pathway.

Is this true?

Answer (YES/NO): NO